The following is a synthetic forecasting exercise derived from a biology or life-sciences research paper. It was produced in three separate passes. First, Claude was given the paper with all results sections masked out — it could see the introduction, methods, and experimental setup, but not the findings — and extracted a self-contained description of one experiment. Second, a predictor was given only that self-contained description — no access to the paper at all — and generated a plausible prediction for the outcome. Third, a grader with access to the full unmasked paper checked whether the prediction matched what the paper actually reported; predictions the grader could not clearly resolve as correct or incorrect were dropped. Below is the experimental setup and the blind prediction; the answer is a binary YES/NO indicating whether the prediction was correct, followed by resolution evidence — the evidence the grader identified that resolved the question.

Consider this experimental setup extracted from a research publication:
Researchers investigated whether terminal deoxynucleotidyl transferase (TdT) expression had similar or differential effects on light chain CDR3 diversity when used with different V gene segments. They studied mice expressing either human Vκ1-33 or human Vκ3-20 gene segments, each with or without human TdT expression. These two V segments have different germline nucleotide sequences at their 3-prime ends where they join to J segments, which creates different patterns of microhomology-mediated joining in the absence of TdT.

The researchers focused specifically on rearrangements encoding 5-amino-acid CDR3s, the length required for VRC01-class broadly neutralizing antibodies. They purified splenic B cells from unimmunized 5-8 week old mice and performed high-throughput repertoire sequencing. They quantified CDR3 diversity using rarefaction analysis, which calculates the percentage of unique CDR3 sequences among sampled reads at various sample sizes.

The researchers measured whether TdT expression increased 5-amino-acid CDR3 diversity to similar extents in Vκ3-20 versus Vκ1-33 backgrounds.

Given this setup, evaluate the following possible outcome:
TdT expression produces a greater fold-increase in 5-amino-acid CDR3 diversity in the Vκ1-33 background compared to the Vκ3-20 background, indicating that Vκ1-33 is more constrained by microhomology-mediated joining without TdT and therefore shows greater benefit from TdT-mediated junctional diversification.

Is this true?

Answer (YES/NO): NO